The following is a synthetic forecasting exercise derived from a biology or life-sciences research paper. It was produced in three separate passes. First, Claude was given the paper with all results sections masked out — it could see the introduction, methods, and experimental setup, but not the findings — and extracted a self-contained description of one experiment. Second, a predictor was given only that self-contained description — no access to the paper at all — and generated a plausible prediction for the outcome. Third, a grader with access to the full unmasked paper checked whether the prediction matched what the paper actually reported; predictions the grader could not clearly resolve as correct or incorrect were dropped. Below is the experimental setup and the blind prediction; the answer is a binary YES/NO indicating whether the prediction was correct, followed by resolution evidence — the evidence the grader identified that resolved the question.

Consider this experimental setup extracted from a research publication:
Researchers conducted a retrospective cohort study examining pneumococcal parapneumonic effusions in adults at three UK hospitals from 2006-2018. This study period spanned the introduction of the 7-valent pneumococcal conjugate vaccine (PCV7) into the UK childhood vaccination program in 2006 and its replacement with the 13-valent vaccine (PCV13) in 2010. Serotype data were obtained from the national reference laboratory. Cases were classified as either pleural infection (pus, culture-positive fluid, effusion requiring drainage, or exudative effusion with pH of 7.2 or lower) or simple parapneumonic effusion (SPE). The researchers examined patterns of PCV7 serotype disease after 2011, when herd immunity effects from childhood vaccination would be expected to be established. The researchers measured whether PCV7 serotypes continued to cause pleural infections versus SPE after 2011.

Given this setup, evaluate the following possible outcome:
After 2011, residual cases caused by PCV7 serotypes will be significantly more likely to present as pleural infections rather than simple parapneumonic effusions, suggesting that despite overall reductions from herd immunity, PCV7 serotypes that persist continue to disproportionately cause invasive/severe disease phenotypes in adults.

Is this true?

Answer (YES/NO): NO